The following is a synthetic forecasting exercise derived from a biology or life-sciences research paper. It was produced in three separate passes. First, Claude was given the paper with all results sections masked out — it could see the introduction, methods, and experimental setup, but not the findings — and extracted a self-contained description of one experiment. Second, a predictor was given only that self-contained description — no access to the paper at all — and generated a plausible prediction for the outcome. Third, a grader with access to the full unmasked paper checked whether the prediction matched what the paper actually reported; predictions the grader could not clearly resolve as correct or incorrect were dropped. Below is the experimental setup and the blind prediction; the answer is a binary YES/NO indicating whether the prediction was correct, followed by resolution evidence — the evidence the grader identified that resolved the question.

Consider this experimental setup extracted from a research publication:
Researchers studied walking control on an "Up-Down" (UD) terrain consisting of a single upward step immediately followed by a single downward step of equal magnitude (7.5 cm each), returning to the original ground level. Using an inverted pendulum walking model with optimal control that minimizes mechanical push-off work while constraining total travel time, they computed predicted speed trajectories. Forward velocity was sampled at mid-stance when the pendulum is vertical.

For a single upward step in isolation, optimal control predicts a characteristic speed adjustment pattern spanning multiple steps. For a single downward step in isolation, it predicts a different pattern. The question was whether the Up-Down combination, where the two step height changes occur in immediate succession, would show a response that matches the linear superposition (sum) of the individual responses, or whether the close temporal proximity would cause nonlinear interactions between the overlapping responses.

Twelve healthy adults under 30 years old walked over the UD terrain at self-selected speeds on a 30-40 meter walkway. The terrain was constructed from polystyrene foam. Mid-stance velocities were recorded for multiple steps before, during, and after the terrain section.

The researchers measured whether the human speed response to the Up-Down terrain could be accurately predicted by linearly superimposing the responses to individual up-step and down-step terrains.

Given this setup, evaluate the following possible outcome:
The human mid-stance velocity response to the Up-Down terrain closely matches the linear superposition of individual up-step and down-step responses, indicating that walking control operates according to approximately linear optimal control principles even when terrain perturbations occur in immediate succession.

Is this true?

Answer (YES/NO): YES